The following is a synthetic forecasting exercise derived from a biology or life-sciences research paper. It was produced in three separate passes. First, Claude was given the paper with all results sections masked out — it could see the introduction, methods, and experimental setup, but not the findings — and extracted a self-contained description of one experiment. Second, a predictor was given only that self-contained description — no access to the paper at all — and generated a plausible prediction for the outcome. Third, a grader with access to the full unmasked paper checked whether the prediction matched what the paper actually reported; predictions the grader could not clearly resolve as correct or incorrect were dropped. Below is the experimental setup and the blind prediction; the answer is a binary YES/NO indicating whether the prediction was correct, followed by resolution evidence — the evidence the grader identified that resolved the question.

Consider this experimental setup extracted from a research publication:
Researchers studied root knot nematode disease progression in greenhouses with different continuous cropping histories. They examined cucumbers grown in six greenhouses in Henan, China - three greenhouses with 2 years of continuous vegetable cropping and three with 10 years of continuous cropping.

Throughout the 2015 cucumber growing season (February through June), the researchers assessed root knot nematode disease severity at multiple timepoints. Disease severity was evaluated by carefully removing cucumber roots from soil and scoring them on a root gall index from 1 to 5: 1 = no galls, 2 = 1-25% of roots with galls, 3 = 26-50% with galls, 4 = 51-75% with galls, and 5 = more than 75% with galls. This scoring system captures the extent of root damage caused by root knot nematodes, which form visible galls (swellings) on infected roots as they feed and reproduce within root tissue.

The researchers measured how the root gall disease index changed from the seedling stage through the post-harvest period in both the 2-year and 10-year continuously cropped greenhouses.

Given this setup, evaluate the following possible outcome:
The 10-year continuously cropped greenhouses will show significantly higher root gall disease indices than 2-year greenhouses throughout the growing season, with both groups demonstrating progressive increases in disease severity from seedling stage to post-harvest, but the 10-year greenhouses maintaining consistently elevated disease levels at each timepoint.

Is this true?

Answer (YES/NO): NO